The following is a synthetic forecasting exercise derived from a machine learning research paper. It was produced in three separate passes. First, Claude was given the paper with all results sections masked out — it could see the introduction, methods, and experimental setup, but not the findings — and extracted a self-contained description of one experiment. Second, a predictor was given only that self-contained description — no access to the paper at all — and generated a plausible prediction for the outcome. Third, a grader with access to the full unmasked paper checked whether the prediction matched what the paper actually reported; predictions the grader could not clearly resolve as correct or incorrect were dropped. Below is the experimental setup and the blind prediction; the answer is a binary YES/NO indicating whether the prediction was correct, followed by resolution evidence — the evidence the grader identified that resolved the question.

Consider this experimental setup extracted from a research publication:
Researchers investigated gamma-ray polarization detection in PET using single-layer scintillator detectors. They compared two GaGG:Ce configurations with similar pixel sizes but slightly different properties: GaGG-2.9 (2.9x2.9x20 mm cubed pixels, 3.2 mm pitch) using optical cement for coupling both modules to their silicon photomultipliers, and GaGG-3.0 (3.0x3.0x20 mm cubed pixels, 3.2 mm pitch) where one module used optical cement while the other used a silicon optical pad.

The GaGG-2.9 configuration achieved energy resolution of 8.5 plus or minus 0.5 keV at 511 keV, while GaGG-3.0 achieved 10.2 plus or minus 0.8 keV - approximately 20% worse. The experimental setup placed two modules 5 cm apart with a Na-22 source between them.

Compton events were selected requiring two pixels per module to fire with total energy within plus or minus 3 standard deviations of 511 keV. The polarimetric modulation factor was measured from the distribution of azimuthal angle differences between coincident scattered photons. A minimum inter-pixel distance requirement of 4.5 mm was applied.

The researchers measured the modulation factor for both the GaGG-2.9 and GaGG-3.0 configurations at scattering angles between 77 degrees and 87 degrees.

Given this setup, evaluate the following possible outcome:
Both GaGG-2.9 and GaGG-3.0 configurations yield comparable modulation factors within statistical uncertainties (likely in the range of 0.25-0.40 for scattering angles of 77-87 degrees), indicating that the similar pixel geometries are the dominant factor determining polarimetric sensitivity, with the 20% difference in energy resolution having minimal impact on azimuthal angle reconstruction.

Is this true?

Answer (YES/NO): YES